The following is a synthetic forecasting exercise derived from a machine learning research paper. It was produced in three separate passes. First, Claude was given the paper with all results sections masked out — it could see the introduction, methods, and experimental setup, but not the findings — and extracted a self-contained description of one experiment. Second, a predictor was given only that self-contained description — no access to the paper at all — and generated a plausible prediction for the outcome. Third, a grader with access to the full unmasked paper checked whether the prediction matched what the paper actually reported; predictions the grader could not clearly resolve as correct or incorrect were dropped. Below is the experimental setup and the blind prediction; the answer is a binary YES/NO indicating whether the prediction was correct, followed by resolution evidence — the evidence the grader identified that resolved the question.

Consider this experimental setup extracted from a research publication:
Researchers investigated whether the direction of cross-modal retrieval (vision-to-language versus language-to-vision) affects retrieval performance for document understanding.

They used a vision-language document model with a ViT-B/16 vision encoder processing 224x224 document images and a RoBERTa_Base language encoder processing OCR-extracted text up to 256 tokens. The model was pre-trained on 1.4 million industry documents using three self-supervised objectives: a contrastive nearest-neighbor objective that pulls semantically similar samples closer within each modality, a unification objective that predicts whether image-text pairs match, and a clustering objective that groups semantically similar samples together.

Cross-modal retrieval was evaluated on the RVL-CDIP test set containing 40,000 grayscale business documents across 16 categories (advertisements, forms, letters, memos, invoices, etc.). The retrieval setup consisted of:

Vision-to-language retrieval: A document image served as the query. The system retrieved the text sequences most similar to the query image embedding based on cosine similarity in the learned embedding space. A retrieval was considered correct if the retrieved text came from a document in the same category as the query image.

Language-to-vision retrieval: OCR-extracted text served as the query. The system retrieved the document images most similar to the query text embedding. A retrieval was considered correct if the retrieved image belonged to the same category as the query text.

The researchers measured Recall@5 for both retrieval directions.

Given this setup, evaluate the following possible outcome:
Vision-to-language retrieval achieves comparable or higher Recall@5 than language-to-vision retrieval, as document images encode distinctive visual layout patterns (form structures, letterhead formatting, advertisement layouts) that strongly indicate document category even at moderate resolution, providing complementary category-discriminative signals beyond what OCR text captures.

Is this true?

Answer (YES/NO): YES